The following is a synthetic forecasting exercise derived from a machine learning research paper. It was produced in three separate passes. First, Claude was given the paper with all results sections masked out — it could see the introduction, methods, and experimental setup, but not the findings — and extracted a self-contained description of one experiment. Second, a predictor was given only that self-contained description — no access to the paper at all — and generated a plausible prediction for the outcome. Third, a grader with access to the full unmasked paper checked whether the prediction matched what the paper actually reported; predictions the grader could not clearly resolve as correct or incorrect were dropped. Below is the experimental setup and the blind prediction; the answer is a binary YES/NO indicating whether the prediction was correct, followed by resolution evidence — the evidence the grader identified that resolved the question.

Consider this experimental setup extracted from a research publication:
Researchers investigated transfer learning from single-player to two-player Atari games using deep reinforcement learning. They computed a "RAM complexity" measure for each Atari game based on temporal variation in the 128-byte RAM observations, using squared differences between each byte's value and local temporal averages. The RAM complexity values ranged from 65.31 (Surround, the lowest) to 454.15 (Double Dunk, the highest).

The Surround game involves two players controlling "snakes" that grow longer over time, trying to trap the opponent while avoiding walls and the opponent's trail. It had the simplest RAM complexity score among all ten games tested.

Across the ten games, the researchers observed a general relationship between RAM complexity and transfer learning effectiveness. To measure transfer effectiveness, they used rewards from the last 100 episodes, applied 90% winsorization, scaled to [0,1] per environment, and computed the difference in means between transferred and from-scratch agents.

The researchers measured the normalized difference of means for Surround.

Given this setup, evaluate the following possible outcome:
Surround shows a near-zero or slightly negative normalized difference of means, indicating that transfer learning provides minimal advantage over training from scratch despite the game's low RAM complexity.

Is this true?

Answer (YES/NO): NO